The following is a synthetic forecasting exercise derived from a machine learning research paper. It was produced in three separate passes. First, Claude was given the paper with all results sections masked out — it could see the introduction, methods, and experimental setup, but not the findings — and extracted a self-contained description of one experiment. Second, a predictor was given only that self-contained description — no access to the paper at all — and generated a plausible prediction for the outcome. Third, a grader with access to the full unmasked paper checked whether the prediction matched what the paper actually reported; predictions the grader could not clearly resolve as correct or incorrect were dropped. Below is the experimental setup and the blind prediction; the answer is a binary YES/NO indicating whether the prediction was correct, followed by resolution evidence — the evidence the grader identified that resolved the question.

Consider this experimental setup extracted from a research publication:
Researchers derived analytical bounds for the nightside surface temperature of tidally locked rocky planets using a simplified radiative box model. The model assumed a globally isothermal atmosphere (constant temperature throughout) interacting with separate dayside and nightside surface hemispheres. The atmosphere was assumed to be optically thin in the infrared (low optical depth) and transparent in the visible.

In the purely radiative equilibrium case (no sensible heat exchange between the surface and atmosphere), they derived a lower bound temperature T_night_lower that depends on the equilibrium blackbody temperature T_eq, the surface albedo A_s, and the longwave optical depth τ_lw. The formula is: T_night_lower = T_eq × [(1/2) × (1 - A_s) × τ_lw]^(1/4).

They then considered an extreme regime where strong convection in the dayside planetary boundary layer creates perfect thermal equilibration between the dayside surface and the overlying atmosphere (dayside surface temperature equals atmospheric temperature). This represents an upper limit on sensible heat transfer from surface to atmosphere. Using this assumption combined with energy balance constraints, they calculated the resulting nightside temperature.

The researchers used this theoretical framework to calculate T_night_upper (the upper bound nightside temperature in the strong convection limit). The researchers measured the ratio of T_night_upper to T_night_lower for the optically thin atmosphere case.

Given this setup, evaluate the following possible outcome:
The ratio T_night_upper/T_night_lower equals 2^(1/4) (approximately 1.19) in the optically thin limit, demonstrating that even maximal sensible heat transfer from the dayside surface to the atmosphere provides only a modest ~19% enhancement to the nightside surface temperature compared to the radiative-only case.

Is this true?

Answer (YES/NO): NO